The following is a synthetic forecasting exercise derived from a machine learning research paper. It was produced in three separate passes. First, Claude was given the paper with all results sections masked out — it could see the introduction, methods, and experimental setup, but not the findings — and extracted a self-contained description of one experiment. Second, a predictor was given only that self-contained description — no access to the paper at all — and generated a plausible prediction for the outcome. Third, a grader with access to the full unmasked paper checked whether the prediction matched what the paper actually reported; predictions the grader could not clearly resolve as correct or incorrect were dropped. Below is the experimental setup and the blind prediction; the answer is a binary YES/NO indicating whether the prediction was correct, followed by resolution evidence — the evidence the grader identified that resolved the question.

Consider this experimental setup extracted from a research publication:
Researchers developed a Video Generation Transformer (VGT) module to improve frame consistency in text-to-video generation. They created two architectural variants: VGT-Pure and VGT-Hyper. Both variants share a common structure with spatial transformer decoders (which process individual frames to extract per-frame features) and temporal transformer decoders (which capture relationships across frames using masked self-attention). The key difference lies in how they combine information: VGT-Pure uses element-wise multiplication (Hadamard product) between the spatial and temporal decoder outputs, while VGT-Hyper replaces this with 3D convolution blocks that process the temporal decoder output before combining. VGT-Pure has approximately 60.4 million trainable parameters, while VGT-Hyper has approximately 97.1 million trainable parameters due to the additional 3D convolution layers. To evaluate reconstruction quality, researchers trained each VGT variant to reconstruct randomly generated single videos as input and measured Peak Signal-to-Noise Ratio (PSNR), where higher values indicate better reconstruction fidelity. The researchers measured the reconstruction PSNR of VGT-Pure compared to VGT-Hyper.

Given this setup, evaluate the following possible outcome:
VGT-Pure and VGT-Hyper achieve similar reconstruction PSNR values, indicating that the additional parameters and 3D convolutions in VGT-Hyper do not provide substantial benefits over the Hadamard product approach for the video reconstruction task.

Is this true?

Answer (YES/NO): NO